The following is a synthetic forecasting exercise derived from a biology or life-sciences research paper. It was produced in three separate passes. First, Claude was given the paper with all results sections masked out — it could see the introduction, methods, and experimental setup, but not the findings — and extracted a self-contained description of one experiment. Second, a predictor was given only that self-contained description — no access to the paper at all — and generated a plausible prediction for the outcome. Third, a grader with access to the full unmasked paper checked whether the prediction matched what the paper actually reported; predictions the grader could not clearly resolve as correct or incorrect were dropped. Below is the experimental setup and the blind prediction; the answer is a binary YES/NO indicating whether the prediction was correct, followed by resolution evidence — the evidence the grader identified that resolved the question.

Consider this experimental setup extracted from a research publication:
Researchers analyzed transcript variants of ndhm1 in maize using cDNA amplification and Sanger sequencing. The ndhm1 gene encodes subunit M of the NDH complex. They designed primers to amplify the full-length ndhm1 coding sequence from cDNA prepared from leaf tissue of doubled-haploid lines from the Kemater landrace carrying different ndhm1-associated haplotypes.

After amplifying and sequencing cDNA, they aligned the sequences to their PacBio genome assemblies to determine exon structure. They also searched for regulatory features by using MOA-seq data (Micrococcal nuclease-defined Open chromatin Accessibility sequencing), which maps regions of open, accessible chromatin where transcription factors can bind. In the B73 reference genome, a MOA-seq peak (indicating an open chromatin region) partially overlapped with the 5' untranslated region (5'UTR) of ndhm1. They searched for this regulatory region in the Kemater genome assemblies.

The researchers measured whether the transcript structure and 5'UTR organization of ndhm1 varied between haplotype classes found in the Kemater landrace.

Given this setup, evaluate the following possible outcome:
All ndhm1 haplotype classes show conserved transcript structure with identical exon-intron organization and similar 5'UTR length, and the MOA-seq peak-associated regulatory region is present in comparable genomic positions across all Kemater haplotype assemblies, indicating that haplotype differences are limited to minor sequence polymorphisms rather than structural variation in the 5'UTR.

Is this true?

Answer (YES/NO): NO